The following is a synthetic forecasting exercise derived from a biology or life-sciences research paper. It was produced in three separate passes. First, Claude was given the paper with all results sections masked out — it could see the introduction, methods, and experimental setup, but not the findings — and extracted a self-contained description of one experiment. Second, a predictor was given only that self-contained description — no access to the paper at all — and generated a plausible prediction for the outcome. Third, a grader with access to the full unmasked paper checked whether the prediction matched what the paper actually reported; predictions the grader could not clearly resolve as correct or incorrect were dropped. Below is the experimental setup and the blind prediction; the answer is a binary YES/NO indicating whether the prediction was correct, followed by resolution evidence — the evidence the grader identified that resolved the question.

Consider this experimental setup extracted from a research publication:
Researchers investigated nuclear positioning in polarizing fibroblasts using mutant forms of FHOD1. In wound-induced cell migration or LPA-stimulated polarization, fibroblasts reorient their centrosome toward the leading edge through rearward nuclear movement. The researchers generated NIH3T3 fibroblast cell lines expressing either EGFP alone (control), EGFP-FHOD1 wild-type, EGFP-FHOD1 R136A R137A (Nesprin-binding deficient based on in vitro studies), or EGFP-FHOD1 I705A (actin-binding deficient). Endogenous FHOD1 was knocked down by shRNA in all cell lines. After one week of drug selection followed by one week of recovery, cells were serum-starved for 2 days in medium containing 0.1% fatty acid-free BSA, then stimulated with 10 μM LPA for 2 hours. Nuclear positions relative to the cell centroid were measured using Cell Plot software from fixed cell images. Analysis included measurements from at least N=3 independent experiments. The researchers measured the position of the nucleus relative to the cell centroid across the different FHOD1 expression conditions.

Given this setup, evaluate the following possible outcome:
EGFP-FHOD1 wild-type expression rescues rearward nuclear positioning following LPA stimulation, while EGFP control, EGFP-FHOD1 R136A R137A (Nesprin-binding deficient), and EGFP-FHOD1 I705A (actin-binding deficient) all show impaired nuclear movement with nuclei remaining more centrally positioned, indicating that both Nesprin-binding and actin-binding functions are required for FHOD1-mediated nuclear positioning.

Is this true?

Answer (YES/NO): YES